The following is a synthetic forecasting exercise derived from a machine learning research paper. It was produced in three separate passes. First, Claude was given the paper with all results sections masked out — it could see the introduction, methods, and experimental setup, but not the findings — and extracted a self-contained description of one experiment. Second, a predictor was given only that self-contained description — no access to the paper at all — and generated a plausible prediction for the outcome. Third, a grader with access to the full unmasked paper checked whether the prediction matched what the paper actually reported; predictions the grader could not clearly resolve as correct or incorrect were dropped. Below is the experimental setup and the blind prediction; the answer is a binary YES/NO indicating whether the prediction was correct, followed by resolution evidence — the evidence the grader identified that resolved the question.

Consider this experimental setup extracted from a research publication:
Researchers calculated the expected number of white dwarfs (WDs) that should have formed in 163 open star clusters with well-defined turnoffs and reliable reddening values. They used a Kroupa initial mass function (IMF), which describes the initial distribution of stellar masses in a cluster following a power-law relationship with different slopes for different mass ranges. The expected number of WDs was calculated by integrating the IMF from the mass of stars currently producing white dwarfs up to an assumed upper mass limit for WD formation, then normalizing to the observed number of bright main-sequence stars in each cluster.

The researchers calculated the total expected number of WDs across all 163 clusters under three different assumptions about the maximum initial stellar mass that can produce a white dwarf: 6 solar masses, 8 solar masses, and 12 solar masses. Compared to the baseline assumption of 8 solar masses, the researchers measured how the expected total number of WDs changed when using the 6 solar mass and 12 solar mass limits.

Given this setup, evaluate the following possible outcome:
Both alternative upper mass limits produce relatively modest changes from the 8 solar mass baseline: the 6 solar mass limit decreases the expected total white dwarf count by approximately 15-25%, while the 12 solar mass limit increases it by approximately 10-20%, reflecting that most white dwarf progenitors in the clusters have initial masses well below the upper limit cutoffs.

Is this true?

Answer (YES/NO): NO